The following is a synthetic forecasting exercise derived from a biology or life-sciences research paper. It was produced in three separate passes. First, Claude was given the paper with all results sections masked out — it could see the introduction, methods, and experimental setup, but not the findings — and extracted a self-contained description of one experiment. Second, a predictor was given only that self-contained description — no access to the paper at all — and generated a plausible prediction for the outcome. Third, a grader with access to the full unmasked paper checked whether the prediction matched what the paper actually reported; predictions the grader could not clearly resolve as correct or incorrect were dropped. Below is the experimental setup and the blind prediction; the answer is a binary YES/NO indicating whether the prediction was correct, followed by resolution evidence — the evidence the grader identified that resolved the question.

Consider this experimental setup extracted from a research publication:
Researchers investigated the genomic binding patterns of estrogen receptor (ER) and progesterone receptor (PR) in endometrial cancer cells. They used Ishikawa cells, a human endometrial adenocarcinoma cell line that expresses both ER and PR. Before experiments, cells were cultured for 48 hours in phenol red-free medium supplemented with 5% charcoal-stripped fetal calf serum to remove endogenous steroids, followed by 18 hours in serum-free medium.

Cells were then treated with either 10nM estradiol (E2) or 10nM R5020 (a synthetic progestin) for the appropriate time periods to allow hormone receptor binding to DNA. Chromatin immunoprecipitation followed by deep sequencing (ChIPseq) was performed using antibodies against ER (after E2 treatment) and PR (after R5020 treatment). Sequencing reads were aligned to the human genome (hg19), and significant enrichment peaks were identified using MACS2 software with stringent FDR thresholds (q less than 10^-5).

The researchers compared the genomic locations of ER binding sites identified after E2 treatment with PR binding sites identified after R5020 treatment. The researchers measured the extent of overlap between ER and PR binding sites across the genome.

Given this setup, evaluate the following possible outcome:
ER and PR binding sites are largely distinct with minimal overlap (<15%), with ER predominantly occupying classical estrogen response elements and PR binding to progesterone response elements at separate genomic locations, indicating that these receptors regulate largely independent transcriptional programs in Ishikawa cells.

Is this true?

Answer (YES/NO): YES